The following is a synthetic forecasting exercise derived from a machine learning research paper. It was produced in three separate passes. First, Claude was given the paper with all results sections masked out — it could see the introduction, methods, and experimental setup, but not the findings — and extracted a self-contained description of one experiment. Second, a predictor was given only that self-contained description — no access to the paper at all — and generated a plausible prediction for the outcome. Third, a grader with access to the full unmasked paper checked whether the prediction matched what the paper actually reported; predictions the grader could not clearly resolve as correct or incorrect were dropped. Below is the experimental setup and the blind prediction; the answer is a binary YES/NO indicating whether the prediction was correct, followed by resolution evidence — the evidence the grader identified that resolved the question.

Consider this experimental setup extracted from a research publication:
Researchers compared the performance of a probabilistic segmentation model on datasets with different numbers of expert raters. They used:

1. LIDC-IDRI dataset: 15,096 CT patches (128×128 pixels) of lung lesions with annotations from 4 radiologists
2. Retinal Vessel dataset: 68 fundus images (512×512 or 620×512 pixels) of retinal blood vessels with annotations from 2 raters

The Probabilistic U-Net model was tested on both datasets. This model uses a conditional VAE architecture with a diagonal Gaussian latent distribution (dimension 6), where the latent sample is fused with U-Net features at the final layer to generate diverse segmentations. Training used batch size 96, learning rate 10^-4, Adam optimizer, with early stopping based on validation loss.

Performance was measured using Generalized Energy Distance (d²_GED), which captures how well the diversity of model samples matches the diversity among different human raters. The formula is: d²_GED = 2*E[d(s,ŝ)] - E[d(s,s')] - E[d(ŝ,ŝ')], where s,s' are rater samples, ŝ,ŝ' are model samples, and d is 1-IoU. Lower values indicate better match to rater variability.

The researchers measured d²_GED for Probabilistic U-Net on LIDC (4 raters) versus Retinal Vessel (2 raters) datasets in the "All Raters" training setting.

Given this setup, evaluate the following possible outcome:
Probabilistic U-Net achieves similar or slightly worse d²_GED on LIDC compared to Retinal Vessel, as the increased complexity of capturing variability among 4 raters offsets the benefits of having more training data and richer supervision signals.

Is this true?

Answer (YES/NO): NO